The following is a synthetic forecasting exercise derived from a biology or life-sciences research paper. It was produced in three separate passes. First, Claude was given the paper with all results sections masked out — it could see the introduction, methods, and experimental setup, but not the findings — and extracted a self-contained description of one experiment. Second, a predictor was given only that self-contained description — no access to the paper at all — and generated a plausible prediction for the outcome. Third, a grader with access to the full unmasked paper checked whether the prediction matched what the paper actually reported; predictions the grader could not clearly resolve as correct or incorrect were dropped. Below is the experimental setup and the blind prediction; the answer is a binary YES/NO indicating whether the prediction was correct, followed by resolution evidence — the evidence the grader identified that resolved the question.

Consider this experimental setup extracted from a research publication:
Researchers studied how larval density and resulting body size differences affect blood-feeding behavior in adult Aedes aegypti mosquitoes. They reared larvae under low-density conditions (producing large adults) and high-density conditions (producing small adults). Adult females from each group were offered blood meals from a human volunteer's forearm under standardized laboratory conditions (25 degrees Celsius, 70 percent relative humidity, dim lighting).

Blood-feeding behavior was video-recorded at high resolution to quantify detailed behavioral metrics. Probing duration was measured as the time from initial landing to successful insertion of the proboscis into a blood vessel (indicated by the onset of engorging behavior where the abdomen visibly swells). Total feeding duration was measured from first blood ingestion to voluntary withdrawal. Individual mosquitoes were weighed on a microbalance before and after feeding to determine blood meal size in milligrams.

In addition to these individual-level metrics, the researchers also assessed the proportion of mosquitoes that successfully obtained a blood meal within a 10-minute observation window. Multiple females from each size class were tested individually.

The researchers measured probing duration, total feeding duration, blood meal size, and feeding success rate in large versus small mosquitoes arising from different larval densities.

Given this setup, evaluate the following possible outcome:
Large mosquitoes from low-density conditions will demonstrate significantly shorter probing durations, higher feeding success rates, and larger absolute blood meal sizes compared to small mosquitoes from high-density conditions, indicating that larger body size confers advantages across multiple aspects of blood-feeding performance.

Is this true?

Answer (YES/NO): NO